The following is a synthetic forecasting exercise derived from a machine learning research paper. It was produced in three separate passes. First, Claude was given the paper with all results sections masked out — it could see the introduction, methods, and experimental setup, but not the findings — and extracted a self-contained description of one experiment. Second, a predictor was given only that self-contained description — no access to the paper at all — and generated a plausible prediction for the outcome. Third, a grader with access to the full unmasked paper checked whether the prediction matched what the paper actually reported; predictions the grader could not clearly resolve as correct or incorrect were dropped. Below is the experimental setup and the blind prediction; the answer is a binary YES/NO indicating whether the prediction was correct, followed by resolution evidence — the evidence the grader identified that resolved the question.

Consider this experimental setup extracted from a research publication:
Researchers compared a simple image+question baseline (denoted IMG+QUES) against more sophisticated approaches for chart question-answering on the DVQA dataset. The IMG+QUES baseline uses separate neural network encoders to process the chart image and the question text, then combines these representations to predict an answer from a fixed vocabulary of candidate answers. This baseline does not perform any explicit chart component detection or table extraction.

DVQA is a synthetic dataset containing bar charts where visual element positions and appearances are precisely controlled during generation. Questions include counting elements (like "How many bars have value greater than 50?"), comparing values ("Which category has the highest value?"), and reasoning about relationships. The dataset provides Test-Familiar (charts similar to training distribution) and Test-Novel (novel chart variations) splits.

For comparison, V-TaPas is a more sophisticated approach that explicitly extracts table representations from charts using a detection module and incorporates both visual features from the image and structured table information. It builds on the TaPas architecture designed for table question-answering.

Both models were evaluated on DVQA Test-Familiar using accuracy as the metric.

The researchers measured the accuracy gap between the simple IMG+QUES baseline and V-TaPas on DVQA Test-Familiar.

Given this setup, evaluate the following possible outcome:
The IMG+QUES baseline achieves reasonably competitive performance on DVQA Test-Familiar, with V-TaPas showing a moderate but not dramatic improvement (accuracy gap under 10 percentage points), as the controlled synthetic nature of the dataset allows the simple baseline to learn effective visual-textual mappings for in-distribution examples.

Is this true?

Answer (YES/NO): NO